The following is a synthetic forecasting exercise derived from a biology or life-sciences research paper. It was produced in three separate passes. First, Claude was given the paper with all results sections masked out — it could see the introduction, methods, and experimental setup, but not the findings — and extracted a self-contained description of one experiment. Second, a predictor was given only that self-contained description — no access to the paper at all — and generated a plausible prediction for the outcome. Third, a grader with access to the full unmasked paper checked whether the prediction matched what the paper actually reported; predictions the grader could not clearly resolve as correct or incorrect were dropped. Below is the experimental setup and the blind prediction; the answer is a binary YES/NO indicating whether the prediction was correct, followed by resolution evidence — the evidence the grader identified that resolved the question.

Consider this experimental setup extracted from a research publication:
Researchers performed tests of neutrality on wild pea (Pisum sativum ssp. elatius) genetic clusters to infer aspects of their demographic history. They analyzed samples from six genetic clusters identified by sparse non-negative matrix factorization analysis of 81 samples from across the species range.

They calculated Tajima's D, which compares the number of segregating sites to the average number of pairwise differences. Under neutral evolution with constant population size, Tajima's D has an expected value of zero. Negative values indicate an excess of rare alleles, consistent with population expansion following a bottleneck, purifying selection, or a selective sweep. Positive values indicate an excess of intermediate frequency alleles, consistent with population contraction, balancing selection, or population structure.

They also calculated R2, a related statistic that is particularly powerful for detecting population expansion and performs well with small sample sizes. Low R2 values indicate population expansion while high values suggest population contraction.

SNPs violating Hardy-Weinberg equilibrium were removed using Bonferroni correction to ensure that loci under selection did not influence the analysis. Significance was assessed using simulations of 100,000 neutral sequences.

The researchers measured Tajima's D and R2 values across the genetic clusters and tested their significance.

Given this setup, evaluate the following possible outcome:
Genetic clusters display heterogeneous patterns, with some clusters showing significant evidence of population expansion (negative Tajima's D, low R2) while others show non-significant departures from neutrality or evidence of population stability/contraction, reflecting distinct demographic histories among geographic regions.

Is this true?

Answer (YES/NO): NO